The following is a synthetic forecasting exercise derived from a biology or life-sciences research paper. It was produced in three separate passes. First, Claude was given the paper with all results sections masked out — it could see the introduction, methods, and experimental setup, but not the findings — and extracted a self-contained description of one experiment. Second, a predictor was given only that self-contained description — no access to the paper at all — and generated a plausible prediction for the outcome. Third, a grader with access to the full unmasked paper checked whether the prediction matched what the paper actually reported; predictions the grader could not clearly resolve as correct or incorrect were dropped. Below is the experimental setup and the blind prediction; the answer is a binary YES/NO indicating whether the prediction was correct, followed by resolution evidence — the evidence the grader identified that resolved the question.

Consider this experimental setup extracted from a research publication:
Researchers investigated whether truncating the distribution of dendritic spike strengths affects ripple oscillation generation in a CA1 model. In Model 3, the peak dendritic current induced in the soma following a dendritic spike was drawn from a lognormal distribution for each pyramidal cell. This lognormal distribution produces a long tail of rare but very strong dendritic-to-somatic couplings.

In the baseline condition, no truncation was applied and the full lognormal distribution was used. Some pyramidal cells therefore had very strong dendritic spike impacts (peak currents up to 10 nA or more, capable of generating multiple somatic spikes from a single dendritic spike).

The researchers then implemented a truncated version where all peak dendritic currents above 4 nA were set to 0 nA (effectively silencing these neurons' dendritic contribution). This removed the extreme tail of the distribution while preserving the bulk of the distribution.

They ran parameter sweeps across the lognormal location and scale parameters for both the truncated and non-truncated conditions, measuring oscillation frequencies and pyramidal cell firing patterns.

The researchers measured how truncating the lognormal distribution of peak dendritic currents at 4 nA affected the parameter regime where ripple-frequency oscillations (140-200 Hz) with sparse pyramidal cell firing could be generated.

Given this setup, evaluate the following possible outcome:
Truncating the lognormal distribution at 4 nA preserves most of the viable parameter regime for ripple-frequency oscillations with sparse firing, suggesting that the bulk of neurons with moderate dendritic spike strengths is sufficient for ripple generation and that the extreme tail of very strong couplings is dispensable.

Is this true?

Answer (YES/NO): YES